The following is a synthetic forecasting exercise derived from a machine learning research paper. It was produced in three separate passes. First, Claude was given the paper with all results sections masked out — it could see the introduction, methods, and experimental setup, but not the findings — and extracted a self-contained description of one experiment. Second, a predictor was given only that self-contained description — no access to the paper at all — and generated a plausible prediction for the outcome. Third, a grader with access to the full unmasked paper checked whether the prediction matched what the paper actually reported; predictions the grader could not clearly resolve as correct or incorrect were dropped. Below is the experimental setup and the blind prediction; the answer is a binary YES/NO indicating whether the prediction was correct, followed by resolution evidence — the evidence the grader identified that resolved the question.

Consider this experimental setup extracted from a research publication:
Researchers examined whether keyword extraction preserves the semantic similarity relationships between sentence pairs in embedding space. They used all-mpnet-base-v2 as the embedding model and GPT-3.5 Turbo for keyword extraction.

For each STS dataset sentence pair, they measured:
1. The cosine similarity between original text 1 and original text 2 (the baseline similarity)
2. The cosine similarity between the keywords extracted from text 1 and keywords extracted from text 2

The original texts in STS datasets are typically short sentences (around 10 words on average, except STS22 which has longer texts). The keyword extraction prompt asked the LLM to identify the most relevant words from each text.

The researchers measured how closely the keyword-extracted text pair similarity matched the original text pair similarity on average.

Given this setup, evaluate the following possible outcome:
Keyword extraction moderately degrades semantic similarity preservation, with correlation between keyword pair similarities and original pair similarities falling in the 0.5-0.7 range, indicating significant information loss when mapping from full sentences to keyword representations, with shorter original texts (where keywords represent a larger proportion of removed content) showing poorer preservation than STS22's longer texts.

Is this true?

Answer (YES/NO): NO